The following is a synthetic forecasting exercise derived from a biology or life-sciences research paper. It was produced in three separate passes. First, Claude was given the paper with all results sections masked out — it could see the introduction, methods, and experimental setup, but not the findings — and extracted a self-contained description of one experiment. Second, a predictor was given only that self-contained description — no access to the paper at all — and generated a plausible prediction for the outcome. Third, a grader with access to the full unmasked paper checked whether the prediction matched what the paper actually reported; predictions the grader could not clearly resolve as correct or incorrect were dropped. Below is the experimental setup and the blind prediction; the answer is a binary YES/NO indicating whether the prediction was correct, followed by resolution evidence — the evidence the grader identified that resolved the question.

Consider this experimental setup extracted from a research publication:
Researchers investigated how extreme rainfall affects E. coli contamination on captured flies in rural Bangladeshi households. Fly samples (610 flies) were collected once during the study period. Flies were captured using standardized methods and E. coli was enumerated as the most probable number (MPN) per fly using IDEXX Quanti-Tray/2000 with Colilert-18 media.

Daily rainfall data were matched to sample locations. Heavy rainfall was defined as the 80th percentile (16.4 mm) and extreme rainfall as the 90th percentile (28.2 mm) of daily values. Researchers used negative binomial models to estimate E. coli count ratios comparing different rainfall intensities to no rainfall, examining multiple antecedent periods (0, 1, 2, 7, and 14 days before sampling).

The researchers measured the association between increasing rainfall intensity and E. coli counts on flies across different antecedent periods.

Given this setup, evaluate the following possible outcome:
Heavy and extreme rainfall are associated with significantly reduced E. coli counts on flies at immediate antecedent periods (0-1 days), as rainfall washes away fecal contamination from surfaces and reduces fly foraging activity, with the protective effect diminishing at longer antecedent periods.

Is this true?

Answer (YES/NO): NO